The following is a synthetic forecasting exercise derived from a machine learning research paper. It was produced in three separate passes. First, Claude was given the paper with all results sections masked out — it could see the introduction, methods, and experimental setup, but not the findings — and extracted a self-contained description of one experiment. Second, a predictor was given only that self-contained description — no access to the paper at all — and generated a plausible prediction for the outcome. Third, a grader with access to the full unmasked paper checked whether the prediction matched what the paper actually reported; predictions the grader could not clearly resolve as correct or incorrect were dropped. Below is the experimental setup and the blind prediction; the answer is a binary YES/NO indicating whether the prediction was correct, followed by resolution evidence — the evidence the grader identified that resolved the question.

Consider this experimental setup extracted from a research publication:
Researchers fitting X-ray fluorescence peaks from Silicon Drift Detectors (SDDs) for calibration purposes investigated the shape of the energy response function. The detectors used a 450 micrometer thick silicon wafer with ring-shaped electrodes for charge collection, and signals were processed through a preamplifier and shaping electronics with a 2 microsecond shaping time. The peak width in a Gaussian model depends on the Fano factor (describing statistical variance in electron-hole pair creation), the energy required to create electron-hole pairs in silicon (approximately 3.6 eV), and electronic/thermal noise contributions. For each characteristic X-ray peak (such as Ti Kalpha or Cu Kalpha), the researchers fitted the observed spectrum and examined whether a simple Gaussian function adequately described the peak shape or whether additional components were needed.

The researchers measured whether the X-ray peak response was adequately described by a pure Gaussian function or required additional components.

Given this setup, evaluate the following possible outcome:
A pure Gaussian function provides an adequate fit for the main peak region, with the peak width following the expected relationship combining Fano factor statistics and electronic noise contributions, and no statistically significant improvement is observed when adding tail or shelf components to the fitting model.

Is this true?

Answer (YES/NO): NO